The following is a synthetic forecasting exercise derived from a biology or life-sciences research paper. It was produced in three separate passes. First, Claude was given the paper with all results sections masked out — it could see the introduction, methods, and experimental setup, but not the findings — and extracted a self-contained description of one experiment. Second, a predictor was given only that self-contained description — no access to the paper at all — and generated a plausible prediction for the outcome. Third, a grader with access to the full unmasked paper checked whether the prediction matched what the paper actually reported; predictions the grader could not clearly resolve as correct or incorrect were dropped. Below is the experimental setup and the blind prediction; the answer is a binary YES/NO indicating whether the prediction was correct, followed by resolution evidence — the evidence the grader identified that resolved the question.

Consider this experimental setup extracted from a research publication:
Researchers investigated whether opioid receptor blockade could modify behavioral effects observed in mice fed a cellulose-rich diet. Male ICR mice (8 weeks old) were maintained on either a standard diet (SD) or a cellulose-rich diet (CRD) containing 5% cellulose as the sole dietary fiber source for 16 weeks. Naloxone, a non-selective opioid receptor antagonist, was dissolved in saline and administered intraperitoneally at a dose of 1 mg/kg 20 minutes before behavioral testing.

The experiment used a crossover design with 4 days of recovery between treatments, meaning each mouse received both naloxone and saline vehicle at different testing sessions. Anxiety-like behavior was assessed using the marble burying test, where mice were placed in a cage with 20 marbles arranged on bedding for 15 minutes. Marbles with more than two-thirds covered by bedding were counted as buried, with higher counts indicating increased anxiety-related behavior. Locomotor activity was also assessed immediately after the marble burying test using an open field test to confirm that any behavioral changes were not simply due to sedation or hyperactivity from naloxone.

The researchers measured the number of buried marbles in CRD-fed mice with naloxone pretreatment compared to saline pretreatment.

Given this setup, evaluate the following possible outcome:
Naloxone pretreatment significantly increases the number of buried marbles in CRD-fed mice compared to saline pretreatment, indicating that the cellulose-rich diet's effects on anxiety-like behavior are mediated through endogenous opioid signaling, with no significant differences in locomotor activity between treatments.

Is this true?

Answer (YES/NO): NO